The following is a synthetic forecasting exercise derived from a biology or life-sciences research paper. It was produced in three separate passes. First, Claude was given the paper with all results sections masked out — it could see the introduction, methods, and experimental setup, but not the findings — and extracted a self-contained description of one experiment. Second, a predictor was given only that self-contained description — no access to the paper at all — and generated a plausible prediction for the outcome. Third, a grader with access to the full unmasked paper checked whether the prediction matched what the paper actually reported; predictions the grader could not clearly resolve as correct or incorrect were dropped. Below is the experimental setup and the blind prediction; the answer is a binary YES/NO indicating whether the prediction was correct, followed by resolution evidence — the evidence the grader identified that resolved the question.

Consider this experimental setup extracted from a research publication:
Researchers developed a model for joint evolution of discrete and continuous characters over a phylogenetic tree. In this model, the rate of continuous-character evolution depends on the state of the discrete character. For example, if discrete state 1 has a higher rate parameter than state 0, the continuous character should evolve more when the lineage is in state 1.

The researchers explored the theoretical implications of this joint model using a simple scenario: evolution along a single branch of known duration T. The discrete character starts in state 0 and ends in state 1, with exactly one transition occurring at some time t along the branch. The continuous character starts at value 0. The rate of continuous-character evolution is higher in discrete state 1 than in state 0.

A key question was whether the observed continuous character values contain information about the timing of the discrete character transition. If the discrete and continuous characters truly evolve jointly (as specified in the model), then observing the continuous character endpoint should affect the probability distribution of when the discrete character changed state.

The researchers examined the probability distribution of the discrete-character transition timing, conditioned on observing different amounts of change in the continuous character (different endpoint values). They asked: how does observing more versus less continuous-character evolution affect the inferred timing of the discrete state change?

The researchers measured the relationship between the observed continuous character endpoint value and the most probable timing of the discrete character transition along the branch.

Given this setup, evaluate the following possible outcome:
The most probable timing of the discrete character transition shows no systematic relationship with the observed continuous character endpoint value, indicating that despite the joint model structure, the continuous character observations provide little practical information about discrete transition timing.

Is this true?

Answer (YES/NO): NO